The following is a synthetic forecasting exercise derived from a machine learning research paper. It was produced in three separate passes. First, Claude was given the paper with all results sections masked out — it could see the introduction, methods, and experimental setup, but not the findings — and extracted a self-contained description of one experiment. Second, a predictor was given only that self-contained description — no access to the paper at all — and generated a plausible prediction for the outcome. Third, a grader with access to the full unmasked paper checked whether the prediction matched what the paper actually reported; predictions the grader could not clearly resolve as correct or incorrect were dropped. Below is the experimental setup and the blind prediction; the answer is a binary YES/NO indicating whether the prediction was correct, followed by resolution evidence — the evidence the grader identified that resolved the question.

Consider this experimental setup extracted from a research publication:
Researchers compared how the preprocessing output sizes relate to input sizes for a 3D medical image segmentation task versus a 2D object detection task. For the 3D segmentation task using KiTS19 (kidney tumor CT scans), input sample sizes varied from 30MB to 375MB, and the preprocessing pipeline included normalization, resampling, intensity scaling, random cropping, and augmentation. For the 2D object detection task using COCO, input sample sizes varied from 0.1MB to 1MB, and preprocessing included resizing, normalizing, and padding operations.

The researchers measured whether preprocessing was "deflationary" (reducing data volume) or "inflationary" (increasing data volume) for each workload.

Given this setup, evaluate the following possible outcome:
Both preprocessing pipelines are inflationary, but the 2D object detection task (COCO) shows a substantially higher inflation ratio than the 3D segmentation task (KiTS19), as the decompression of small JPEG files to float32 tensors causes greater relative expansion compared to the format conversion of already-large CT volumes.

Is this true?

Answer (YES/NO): NO